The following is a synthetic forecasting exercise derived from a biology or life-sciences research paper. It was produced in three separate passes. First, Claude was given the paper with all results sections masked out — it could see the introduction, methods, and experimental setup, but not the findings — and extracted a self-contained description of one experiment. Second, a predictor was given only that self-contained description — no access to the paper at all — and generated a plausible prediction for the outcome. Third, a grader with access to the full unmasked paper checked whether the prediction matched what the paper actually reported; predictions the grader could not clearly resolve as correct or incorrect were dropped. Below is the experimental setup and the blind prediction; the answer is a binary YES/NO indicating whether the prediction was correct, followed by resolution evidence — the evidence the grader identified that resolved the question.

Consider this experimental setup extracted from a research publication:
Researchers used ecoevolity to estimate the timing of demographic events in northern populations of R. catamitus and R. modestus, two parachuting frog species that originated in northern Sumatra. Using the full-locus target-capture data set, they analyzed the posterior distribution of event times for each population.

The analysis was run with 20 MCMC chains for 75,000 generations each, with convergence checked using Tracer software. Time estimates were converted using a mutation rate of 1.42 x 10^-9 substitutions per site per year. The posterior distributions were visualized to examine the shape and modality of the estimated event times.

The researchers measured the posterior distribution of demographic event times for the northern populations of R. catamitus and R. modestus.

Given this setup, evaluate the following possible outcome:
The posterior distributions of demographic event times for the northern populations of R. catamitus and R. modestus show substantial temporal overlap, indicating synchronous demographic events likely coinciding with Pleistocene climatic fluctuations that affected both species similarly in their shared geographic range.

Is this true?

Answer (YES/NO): YES